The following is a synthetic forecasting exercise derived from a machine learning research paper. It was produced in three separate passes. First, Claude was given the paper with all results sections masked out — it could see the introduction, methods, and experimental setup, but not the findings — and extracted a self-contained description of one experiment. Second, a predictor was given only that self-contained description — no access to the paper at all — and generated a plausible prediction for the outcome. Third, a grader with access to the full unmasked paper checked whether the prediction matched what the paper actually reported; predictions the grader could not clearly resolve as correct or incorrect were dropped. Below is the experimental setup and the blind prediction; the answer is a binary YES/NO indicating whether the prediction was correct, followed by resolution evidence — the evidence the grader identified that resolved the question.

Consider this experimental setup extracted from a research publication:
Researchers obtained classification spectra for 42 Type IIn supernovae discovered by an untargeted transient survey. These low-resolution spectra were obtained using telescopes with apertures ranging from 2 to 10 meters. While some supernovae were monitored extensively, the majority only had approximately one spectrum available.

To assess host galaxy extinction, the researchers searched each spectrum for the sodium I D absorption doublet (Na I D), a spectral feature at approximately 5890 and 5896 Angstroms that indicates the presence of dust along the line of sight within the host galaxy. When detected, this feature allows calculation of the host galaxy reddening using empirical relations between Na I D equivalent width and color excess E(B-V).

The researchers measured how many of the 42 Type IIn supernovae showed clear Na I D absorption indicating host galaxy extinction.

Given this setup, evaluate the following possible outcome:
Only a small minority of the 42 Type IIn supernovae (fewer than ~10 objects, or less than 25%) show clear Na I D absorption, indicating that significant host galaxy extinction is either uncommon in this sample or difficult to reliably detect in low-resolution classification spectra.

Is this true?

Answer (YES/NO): YES